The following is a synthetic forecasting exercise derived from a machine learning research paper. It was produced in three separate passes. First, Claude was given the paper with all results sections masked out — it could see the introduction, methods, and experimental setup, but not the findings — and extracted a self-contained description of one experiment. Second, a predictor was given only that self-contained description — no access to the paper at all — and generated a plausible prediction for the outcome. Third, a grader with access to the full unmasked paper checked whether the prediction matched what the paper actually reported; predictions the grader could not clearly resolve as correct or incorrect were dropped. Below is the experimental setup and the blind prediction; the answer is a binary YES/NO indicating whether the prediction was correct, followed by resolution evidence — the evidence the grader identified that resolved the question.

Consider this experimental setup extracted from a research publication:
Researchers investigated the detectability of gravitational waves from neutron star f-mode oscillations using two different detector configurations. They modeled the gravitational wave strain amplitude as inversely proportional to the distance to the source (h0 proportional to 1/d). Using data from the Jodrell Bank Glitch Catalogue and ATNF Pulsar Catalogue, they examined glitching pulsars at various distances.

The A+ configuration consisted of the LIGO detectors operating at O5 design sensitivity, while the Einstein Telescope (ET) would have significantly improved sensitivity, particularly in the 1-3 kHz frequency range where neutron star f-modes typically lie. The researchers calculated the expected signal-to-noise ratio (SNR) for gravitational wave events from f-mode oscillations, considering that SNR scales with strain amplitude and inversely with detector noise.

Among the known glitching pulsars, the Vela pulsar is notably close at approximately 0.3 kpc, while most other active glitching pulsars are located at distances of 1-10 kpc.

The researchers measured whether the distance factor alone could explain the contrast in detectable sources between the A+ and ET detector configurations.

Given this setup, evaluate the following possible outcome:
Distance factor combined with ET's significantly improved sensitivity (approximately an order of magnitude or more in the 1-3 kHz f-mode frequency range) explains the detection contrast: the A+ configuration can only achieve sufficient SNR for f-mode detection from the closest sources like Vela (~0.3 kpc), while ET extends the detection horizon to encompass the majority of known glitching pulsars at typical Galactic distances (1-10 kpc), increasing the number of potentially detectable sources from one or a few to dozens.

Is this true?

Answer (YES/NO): YES